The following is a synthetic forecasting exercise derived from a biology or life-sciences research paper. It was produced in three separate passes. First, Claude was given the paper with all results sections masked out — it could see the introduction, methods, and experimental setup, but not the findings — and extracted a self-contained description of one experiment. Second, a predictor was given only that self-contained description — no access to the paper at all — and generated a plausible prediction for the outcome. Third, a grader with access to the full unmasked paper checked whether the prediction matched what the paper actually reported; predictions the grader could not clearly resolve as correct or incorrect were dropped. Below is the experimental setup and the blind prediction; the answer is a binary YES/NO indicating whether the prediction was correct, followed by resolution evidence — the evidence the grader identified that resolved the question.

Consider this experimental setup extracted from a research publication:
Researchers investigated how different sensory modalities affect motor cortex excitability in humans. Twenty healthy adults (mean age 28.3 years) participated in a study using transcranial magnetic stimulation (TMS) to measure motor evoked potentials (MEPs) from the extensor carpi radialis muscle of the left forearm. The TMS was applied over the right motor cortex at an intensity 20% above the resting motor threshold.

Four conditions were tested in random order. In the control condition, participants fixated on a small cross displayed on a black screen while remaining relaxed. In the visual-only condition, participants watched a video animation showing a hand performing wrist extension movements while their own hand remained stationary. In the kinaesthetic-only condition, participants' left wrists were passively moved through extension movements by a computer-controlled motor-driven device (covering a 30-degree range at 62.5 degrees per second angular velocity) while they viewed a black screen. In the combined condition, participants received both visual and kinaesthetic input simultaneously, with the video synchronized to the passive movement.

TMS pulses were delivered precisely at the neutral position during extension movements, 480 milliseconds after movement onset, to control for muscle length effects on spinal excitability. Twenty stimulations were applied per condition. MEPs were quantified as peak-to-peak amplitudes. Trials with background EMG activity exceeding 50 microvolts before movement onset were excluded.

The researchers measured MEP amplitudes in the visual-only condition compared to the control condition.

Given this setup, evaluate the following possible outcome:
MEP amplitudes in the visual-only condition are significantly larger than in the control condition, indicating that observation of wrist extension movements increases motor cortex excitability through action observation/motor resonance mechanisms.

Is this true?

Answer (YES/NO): YES